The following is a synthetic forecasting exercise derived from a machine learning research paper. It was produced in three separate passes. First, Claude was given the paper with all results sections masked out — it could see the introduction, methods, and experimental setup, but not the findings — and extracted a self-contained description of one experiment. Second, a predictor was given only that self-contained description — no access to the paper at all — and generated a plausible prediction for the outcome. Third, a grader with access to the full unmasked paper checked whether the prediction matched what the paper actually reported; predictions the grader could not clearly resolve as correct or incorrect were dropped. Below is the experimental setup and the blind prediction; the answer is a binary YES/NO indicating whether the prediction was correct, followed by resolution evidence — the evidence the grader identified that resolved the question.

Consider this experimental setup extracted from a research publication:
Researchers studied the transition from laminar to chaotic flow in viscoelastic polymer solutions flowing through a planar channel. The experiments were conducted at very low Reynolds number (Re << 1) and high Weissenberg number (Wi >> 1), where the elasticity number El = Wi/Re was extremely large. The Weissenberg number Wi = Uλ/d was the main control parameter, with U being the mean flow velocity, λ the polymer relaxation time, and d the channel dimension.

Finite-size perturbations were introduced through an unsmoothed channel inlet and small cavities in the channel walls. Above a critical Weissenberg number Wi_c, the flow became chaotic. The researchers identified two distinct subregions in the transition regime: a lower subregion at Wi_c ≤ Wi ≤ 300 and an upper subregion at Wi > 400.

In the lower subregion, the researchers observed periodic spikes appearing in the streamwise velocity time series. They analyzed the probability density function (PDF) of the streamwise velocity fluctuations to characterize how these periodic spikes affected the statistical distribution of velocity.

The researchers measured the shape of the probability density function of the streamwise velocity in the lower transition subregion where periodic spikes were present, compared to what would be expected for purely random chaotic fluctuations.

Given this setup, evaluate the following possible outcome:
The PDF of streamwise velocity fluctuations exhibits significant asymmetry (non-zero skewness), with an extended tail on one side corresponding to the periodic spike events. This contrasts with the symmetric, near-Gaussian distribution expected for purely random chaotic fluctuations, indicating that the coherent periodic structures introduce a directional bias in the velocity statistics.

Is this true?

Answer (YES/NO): YES